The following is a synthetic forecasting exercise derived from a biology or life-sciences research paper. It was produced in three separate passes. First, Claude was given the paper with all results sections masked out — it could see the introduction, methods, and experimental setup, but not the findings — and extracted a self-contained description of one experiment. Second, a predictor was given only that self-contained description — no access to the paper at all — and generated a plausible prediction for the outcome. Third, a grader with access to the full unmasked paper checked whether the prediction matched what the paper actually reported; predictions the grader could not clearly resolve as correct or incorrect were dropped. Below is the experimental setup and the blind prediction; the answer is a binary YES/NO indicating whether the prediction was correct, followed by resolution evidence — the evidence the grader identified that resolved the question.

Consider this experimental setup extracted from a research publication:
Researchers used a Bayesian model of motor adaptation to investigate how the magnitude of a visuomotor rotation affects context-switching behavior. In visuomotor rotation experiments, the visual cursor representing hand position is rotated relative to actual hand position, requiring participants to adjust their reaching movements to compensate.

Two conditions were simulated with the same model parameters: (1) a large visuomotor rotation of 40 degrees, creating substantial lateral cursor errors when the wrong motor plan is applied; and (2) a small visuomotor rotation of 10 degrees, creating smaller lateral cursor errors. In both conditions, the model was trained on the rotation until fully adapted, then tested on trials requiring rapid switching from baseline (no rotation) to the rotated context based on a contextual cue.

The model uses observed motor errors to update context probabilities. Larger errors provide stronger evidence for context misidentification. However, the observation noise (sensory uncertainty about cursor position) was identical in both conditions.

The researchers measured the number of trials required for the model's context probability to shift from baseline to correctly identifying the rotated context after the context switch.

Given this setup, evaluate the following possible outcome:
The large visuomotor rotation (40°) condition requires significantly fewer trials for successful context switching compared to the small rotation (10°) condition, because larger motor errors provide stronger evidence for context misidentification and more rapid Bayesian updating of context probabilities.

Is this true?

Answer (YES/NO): YES